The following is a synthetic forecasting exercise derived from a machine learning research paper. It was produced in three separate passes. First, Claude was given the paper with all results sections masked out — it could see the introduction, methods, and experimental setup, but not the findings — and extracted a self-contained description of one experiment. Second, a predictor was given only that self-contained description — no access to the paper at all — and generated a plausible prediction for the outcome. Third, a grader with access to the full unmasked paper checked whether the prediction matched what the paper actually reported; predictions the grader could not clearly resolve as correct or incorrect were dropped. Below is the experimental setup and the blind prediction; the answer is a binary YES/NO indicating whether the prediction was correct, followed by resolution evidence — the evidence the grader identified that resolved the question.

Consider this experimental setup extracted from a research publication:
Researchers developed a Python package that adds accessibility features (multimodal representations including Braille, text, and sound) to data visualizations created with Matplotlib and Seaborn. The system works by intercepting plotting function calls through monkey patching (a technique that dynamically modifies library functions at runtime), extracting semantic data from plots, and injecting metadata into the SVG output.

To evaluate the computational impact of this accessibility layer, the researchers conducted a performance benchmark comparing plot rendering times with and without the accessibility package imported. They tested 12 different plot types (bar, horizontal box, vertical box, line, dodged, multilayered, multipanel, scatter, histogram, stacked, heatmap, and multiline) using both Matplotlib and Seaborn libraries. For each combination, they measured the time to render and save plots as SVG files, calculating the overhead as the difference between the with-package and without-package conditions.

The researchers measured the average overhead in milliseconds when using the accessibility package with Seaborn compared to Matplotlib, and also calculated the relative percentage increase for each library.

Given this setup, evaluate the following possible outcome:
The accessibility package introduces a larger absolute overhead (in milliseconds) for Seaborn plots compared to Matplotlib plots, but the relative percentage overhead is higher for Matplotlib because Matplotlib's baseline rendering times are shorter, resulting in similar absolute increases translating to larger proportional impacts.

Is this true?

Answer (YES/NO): NO